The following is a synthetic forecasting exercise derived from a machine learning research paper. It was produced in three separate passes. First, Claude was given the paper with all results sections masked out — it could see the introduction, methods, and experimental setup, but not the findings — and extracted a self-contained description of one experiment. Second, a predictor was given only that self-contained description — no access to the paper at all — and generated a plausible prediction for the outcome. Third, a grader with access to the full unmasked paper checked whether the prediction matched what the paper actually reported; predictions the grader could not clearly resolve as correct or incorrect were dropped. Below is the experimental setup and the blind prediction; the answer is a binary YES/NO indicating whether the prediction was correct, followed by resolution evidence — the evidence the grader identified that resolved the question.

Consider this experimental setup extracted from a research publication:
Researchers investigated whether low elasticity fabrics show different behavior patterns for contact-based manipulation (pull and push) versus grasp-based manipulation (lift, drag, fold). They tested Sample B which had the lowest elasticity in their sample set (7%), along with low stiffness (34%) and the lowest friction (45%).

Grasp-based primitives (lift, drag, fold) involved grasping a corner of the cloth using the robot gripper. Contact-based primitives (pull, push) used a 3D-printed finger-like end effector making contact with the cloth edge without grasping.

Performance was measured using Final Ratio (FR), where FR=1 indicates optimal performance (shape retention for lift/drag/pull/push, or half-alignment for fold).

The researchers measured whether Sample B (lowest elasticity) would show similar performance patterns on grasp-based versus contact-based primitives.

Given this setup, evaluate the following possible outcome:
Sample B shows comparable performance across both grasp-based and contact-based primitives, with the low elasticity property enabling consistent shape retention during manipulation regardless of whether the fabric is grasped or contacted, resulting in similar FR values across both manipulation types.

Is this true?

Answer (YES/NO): NO